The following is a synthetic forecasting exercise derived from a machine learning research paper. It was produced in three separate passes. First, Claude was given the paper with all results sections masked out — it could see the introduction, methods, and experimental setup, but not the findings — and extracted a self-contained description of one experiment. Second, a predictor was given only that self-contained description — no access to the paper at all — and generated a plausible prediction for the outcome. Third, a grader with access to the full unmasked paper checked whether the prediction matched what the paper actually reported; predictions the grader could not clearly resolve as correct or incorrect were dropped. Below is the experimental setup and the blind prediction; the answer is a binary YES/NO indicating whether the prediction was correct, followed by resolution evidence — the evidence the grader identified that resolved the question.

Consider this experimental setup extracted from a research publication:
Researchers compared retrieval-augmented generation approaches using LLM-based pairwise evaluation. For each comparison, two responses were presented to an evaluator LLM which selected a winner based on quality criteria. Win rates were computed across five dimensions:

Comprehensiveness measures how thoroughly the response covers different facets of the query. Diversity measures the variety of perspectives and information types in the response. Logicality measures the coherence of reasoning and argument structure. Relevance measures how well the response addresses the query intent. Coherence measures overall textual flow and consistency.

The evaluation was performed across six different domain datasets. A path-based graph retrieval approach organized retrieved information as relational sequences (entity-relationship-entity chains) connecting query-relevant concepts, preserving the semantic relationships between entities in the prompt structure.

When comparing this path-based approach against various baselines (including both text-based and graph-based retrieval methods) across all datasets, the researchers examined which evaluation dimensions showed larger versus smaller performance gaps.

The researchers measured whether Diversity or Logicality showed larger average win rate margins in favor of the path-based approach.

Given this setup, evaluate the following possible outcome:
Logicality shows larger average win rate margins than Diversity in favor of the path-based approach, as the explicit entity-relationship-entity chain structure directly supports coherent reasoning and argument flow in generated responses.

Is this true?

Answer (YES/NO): NO